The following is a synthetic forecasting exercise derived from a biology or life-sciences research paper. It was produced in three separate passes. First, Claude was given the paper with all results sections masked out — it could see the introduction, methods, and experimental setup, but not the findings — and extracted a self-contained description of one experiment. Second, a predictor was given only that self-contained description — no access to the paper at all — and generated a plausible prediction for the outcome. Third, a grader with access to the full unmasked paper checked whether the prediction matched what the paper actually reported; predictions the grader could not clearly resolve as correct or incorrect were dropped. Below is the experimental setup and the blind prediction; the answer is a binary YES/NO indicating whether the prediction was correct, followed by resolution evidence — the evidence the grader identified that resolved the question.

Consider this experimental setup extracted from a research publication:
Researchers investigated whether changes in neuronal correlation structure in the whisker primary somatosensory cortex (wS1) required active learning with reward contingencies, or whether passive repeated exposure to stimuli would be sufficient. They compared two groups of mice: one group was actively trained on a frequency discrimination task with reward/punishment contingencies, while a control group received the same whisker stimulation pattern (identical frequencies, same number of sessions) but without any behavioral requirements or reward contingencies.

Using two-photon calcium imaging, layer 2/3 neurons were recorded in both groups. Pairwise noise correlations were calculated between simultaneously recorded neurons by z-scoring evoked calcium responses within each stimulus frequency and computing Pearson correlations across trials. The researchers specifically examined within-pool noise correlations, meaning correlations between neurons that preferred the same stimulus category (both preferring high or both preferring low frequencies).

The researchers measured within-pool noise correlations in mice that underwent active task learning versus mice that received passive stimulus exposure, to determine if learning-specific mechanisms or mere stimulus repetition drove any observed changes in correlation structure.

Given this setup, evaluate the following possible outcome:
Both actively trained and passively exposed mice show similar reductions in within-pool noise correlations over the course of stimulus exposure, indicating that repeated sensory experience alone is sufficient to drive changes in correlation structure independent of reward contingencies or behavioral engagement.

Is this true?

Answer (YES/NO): NO